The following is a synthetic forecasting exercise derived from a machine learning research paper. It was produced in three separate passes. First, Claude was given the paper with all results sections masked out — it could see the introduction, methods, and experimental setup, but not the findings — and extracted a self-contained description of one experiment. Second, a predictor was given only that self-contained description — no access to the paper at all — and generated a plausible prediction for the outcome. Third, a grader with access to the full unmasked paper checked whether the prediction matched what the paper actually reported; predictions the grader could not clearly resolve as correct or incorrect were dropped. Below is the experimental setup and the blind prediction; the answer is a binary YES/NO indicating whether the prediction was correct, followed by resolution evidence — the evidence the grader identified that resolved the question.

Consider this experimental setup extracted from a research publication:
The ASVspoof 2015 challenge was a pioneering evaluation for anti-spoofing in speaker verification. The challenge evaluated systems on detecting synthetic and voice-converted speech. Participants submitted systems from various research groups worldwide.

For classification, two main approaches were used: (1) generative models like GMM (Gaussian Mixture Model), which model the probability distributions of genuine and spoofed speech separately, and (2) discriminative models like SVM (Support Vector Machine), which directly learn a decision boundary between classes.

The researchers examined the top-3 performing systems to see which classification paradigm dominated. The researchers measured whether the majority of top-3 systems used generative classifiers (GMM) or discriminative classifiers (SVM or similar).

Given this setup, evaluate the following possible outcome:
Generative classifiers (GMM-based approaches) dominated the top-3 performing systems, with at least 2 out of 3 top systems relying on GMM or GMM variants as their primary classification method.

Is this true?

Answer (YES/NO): NO